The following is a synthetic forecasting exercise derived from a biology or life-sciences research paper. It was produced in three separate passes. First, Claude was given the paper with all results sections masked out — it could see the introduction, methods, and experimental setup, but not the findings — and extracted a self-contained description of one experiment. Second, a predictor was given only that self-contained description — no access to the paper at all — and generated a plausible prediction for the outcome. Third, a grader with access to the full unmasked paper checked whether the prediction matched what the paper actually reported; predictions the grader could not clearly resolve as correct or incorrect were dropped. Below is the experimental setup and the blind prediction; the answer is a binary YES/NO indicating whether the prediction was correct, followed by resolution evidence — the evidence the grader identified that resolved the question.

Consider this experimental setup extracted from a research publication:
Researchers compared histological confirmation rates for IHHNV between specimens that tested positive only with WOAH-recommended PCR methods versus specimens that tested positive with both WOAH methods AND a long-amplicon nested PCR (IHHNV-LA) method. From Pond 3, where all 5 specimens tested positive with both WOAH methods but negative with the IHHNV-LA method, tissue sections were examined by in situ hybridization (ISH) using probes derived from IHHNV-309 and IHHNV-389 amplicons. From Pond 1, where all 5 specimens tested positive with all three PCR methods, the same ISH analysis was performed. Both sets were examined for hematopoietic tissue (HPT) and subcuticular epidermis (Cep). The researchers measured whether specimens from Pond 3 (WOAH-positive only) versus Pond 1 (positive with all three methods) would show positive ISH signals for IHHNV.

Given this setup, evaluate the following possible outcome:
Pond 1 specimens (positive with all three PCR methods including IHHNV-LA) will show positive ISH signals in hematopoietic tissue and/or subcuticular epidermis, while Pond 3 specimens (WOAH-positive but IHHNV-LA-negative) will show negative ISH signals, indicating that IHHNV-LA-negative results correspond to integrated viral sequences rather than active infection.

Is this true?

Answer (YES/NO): NO